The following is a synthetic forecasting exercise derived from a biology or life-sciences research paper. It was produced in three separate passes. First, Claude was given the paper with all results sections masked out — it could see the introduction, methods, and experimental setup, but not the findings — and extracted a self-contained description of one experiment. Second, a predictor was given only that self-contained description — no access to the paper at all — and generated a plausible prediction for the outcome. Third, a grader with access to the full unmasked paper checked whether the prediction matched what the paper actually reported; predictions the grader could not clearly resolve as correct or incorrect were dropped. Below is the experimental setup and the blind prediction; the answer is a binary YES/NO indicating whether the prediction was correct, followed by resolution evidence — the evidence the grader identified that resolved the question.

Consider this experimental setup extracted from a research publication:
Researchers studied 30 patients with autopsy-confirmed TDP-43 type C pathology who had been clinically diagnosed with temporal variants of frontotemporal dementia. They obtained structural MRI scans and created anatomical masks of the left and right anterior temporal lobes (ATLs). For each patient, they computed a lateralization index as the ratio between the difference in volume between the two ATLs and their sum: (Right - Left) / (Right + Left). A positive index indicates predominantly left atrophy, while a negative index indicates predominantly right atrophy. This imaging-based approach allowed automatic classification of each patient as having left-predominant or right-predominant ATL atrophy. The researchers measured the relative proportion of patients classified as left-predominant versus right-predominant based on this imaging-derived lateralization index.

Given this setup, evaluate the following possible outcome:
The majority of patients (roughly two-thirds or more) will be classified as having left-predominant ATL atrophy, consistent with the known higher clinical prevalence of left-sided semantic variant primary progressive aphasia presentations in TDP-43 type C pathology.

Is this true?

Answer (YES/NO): NO